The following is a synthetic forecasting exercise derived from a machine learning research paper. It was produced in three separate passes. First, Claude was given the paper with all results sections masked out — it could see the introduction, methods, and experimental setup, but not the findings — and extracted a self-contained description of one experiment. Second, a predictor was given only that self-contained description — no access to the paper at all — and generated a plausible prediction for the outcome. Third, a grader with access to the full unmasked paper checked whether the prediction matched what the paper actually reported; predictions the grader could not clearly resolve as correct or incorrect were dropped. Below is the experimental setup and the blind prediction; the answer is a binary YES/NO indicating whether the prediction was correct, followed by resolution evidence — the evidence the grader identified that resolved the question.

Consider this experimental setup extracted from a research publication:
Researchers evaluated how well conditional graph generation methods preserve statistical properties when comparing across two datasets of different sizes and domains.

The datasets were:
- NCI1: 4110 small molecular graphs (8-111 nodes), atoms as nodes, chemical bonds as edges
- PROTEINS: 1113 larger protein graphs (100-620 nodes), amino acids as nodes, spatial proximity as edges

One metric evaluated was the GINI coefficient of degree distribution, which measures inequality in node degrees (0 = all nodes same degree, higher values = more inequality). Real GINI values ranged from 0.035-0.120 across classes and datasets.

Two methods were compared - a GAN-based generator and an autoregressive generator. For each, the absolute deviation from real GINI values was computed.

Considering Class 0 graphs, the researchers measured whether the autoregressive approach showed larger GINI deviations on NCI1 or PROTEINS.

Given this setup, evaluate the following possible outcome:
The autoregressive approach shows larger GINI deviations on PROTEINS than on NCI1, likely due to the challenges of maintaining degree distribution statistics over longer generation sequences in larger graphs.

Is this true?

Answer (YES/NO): YES